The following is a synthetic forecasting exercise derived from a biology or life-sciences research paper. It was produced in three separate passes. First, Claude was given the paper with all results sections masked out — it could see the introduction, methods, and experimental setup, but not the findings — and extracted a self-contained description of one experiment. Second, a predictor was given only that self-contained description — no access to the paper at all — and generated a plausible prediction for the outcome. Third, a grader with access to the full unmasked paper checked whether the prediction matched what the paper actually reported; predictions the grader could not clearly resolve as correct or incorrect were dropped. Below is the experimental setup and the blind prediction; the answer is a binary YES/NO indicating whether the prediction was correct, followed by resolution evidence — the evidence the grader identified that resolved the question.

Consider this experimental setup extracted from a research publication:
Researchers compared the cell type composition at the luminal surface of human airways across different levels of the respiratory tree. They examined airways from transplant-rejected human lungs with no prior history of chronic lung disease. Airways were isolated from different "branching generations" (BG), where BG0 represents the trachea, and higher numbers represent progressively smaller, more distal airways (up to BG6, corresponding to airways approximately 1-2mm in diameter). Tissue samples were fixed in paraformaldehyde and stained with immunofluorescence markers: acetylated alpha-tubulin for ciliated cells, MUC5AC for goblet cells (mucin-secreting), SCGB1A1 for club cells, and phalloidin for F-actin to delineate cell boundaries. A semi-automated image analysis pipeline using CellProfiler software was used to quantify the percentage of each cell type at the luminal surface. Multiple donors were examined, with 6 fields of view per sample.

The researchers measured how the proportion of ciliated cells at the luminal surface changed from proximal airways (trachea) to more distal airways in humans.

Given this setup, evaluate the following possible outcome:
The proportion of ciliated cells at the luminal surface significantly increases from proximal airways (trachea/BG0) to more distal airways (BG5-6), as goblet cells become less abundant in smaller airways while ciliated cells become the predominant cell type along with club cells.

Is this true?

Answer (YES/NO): NO